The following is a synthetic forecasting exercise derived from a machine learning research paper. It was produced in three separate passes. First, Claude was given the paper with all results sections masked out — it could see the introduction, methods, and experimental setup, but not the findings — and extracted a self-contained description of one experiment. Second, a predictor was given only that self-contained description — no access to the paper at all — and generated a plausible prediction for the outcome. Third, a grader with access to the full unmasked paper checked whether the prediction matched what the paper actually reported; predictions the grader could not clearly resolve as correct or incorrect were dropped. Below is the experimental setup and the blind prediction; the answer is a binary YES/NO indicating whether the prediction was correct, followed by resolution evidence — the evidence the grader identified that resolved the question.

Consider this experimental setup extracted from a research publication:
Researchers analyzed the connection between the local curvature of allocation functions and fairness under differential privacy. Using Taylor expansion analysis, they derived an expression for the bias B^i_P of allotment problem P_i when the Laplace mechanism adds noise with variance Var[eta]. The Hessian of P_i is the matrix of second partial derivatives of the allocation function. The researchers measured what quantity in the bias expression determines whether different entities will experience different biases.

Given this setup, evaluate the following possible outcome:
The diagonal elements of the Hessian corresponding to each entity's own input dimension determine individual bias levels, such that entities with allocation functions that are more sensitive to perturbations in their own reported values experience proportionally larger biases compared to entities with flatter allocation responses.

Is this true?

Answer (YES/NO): NO